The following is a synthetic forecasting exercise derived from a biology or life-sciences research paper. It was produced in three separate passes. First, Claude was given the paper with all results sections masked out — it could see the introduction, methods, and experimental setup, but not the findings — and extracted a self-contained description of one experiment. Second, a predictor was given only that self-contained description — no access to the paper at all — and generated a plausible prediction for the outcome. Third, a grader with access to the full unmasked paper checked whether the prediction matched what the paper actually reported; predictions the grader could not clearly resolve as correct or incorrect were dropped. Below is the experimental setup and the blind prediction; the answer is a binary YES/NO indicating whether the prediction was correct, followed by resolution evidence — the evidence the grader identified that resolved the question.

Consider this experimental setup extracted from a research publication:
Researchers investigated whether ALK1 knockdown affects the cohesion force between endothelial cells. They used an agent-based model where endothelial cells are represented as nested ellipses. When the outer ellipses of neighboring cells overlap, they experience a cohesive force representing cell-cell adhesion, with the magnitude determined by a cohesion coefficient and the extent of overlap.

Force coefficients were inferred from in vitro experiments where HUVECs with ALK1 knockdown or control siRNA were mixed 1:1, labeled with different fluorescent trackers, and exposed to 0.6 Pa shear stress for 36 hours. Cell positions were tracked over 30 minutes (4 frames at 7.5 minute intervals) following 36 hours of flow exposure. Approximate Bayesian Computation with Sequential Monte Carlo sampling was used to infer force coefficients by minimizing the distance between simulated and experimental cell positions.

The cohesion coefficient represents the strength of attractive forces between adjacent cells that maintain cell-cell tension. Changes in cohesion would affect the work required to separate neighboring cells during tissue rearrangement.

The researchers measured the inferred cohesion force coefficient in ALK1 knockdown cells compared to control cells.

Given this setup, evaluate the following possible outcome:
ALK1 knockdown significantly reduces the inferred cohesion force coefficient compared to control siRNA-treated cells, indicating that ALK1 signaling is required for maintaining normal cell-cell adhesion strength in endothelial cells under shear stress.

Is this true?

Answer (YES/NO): NO